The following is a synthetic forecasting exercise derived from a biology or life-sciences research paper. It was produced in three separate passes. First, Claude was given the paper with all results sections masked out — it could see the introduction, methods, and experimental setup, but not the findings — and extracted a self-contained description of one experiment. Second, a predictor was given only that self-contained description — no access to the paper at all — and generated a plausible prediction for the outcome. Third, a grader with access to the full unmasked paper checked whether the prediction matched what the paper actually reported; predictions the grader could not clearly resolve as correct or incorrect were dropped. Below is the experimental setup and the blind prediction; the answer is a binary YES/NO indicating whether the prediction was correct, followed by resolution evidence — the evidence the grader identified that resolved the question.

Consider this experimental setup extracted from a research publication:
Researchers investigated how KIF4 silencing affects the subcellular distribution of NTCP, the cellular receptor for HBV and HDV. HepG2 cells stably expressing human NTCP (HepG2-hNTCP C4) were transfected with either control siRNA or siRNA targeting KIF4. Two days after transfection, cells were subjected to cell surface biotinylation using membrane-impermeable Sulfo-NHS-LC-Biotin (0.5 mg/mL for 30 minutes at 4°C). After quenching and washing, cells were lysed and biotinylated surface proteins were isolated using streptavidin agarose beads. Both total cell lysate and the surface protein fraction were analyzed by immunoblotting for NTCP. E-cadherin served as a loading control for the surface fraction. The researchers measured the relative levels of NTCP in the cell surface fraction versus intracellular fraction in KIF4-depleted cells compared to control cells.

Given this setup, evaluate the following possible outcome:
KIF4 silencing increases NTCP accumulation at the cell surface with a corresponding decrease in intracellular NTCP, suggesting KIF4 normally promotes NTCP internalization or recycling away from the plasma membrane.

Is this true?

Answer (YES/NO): NO